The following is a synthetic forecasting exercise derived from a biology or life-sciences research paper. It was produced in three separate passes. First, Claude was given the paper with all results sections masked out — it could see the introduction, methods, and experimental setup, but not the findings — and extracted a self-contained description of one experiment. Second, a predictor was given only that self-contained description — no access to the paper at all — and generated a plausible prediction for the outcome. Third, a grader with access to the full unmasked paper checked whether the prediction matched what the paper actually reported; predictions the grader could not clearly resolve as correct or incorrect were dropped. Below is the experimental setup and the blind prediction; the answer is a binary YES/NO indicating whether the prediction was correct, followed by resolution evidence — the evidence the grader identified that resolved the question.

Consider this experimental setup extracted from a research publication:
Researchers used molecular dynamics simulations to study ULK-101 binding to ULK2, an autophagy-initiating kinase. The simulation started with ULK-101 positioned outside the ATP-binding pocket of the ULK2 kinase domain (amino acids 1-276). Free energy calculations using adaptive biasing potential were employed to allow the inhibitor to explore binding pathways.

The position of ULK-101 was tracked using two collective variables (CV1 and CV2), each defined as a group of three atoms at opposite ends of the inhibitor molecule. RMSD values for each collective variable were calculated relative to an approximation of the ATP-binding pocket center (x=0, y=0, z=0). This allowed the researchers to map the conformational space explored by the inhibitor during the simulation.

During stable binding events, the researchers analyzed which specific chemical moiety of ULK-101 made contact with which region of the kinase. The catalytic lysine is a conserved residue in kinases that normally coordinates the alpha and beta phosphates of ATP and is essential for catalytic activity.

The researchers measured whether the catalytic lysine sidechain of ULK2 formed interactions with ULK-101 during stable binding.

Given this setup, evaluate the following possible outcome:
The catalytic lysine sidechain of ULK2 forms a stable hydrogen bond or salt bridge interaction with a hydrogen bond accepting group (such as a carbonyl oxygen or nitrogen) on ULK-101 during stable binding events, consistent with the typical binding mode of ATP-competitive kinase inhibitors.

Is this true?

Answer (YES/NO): YES